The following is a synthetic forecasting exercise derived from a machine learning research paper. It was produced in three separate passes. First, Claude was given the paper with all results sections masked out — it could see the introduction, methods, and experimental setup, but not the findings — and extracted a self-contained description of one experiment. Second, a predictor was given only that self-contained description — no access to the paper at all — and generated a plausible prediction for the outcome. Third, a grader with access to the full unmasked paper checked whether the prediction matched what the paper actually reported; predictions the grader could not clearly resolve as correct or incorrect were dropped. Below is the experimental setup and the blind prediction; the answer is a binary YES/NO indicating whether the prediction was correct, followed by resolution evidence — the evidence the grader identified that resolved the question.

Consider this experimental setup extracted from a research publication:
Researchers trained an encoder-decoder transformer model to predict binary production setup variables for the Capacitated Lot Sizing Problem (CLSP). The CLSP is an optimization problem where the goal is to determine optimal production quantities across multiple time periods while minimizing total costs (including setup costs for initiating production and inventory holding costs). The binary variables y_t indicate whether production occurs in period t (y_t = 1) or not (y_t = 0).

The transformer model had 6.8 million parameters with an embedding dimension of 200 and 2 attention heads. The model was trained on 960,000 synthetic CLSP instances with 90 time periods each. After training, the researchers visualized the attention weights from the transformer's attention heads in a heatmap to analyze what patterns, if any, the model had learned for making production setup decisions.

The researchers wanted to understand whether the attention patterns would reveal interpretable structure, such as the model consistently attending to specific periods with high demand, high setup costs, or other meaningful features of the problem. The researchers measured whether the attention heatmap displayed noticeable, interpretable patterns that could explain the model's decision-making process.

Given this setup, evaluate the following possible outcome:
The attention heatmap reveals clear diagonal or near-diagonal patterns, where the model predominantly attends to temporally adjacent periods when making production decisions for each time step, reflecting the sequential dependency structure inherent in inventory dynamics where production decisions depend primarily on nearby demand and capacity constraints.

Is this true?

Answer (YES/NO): NO